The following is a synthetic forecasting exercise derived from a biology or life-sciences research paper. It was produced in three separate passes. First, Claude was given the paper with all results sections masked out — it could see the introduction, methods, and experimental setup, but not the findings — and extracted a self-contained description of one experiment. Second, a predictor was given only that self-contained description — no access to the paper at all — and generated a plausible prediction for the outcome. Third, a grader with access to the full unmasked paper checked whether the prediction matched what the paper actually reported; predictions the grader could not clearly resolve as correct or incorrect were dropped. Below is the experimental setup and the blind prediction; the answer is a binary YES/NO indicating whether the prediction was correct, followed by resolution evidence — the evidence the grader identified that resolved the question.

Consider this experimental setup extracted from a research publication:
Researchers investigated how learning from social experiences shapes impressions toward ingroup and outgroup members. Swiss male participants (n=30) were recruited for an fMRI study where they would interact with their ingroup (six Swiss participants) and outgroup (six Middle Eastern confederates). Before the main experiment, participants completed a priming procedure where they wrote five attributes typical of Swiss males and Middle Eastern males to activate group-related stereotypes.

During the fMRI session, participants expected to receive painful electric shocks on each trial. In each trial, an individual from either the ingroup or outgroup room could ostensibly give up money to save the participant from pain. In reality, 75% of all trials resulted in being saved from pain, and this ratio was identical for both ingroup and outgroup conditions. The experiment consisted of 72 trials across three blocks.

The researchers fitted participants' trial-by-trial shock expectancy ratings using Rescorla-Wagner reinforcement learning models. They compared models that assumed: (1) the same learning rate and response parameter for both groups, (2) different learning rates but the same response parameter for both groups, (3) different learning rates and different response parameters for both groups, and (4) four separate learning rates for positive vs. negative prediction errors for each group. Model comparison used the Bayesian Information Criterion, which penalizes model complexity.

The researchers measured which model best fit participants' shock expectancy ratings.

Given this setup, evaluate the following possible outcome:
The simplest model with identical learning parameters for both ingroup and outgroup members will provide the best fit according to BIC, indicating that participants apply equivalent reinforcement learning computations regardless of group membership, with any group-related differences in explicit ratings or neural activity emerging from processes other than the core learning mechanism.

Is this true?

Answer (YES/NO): NO